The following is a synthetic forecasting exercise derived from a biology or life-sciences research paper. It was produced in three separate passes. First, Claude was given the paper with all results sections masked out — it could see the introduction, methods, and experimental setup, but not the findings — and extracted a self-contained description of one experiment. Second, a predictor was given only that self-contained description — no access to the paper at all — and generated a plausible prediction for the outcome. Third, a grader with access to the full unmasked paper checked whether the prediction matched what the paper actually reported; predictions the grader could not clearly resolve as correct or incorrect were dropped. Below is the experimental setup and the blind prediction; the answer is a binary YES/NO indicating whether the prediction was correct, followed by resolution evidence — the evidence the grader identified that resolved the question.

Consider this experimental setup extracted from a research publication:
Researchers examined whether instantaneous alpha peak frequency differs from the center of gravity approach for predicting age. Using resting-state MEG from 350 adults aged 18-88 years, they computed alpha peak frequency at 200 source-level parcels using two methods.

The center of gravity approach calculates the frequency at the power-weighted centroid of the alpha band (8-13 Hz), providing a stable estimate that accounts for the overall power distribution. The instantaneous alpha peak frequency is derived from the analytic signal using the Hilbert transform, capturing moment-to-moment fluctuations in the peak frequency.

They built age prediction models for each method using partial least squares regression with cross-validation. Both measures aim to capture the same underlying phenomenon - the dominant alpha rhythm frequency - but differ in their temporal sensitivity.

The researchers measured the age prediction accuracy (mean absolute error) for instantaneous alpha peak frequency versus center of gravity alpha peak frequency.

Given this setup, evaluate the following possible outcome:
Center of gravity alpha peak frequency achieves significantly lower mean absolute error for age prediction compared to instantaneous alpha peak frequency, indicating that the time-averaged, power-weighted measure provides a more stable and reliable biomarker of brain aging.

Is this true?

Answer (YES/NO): NO